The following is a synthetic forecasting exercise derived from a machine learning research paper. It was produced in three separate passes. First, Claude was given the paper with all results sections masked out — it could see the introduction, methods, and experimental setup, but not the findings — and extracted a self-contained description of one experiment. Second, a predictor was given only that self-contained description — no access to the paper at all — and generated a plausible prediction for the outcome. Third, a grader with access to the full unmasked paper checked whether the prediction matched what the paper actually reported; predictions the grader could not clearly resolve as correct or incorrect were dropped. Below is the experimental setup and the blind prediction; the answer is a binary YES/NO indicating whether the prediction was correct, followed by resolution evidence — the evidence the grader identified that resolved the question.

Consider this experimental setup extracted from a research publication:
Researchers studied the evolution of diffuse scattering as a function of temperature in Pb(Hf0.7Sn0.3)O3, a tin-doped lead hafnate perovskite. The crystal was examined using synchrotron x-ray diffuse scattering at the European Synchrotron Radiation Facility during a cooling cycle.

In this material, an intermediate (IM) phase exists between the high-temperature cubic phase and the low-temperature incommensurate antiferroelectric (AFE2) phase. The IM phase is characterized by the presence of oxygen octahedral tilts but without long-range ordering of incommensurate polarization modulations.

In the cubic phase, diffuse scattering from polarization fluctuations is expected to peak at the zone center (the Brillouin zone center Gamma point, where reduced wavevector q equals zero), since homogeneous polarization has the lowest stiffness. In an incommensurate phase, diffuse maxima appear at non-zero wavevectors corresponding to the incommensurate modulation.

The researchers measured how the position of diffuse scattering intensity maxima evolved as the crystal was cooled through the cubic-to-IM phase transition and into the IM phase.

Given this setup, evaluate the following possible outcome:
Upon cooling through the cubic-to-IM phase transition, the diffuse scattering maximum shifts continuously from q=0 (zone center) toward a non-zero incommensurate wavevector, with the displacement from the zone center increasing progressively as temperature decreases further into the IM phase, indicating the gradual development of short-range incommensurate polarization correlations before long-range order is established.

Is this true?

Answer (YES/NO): YES